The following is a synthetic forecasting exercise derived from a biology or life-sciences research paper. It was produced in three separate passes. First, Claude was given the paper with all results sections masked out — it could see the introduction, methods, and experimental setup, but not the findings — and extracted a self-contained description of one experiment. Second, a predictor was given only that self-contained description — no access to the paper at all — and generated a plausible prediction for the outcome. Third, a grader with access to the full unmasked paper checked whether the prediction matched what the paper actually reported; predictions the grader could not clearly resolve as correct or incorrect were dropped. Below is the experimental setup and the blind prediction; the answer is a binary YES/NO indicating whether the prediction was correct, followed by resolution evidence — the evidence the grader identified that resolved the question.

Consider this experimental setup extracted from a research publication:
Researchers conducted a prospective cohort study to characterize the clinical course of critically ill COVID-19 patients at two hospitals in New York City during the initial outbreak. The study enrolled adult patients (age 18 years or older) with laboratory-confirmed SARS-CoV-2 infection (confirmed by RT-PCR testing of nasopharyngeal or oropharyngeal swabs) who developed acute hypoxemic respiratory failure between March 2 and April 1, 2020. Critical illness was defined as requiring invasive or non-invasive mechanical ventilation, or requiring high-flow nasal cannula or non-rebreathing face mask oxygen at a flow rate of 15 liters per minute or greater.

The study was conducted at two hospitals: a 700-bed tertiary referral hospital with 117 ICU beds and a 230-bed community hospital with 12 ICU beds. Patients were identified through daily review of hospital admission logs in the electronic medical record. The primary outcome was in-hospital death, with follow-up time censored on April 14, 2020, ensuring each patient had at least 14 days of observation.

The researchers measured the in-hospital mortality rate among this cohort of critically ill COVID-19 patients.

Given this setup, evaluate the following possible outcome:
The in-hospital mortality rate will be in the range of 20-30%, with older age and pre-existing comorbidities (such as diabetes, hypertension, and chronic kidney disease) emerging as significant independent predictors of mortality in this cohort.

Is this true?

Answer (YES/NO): NO